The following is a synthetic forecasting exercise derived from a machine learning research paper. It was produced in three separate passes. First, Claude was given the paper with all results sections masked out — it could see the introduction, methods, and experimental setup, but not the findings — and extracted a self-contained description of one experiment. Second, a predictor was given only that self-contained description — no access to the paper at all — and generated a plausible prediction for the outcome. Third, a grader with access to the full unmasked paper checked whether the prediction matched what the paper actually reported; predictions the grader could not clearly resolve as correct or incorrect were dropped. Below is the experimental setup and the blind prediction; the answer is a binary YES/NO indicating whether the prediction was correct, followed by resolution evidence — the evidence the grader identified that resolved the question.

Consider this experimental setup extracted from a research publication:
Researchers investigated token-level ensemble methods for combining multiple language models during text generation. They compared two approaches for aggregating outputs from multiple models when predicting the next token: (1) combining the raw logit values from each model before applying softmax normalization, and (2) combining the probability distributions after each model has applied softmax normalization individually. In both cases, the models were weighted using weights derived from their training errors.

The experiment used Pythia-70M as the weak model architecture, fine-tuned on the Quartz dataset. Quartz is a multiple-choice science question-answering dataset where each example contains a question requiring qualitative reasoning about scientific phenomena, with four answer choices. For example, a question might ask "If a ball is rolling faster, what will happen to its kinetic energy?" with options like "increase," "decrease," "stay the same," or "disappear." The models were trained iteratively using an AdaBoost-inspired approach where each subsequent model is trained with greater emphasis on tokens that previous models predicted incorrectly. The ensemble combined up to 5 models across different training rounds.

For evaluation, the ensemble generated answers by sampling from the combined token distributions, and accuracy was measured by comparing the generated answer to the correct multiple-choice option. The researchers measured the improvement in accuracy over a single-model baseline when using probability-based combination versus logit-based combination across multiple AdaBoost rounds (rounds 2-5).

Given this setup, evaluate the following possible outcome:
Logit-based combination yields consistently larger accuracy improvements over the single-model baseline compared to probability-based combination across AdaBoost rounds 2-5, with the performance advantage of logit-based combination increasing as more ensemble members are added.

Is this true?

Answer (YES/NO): NO